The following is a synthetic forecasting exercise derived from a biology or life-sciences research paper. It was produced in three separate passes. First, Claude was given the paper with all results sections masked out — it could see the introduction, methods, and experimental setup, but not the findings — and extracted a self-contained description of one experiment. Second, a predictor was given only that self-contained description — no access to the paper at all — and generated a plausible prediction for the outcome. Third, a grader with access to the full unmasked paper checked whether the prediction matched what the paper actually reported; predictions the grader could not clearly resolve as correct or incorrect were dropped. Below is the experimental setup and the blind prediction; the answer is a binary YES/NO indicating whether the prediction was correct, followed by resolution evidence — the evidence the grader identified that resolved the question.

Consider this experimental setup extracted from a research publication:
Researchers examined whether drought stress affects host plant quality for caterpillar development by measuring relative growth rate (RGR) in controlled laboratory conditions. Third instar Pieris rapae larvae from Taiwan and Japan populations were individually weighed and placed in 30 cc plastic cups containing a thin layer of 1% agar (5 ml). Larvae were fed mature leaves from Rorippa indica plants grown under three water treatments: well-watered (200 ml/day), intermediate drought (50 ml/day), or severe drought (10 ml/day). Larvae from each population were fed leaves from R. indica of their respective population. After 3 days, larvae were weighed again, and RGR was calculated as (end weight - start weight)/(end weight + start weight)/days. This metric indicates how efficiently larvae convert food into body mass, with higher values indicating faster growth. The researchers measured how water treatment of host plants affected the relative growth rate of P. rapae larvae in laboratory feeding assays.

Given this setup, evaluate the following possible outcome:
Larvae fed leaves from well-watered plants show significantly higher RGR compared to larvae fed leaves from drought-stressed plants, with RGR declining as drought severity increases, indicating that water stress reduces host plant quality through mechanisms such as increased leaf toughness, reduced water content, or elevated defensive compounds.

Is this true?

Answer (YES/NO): NO